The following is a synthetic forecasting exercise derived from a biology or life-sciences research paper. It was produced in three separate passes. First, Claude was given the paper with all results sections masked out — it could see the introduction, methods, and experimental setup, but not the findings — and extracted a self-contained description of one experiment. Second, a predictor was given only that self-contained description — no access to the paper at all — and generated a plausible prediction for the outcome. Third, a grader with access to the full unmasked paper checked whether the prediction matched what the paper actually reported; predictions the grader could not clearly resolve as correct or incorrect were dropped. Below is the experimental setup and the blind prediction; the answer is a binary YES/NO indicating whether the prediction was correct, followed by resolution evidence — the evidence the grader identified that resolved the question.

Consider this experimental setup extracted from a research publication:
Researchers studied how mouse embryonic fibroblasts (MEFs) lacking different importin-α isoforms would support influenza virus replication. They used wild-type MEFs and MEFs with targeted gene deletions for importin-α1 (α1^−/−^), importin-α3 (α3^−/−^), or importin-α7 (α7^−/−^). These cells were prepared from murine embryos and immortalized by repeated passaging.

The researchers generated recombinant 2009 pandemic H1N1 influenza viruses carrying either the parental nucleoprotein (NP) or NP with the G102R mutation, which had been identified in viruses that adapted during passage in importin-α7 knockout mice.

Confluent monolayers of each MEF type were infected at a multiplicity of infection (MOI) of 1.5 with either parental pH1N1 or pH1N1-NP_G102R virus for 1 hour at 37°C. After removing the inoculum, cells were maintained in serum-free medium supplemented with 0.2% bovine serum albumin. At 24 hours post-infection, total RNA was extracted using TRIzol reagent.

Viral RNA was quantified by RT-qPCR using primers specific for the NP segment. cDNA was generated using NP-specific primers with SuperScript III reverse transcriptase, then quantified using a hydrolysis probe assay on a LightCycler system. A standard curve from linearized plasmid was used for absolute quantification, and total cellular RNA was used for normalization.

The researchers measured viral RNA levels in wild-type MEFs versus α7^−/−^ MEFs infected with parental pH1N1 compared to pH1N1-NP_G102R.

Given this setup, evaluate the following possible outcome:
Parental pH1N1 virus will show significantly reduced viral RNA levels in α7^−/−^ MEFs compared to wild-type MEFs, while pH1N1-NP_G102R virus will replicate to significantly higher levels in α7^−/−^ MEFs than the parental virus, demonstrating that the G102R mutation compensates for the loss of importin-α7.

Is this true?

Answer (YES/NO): NO